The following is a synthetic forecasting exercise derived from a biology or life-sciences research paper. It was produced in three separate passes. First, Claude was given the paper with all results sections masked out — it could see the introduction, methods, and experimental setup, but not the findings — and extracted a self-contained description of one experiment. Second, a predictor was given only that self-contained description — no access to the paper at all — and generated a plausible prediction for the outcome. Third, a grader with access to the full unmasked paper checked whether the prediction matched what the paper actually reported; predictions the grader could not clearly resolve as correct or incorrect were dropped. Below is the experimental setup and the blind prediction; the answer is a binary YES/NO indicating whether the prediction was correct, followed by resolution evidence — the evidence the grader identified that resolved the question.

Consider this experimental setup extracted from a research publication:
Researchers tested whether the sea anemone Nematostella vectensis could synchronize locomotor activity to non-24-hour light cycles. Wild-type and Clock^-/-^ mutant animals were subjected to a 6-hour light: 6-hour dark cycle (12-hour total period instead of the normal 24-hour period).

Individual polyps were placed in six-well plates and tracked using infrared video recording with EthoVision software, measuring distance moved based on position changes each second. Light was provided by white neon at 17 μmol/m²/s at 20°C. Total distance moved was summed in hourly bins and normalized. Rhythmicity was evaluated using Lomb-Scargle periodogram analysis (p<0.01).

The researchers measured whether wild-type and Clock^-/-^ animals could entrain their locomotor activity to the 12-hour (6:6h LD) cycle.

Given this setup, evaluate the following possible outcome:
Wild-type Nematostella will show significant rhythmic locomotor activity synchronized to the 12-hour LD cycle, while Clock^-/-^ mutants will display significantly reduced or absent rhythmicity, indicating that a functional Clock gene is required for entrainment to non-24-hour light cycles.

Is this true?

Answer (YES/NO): NO